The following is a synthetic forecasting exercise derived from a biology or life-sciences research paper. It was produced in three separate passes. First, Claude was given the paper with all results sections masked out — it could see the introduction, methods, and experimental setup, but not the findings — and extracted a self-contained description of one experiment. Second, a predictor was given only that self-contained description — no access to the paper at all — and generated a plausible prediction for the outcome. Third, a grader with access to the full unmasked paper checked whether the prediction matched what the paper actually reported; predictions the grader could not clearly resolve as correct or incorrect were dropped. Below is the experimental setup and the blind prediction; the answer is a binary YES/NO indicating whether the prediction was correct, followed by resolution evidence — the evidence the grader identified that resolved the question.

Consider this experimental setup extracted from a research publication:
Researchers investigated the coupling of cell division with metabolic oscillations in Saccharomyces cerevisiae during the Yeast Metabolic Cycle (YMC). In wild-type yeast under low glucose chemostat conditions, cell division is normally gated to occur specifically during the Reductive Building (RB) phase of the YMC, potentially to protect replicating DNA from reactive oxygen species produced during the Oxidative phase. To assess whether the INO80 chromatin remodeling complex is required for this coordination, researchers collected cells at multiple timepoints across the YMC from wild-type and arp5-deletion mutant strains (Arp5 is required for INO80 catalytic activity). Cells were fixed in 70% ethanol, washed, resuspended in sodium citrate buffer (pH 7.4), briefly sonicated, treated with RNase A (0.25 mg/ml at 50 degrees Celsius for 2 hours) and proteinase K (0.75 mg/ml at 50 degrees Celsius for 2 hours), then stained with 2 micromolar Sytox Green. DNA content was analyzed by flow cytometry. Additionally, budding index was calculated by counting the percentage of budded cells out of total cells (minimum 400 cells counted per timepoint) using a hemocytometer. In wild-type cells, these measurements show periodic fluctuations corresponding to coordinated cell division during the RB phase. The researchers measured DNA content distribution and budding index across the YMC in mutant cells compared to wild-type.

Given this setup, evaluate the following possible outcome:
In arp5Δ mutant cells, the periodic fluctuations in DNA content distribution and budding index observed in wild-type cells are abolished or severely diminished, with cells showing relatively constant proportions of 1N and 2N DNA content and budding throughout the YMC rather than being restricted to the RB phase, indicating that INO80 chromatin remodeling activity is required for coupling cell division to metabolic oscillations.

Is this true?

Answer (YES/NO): YES